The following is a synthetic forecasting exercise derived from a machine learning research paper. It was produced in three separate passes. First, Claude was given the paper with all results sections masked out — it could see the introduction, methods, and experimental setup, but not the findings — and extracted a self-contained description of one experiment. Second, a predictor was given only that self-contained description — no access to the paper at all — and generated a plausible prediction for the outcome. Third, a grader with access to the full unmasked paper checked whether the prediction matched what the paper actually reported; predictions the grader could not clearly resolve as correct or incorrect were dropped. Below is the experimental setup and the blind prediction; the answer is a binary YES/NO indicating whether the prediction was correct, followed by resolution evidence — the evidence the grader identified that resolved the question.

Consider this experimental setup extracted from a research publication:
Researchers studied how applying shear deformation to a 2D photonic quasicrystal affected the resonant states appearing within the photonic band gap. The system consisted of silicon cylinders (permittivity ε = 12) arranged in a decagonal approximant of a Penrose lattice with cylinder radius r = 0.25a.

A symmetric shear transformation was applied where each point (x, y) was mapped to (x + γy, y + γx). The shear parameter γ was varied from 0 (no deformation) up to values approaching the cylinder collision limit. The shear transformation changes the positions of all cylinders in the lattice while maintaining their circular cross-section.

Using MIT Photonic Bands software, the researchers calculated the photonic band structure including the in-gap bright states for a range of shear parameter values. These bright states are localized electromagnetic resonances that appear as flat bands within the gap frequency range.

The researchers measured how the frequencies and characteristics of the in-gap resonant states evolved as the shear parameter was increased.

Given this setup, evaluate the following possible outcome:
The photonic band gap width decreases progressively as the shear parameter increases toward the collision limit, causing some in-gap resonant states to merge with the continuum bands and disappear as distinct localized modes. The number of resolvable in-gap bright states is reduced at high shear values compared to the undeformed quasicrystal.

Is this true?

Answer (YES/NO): NO